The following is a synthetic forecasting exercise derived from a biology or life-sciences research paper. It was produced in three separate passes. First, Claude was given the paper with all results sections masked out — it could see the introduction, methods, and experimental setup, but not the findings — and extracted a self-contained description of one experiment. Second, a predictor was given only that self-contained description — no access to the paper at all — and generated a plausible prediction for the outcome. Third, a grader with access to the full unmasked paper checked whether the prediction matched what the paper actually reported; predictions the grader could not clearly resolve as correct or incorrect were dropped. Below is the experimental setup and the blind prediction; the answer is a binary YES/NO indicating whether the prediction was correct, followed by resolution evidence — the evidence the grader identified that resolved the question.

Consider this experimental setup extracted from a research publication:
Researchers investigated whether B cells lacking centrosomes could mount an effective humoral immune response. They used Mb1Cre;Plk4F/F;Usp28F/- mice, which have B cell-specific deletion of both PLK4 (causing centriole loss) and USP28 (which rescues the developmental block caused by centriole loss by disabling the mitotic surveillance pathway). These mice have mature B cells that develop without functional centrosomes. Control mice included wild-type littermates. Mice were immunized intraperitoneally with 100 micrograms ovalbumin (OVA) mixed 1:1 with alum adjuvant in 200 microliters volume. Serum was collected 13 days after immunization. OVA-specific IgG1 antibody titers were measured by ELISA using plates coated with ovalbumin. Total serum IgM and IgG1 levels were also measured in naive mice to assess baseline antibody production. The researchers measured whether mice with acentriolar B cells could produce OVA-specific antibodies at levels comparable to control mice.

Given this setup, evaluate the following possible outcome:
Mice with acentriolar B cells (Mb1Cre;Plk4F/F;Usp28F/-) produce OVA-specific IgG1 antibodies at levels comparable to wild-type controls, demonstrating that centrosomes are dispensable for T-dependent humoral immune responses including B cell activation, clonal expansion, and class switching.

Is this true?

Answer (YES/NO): YES